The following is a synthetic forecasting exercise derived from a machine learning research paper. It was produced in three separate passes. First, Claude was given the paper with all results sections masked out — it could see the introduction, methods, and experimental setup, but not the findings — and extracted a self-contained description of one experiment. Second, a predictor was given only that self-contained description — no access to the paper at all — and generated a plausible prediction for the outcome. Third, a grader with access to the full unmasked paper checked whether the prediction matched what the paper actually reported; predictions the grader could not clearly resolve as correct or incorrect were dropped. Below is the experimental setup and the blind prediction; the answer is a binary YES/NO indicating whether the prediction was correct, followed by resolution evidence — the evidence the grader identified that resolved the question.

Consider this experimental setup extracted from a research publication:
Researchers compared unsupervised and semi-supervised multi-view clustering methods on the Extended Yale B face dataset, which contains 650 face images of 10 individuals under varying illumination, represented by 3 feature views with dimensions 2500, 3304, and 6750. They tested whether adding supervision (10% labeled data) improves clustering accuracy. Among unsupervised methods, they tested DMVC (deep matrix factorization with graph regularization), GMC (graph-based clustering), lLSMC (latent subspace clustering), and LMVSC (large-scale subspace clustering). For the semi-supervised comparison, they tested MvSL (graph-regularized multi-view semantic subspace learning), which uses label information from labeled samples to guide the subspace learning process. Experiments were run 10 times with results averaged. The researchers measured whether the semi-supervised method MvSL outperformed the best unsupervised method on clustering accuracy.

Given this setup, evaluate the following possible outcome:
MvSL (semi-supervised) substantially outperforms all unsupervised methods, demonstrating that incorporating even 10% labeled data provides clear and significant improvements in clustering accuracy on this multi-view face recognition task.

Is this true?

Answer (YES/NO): NO